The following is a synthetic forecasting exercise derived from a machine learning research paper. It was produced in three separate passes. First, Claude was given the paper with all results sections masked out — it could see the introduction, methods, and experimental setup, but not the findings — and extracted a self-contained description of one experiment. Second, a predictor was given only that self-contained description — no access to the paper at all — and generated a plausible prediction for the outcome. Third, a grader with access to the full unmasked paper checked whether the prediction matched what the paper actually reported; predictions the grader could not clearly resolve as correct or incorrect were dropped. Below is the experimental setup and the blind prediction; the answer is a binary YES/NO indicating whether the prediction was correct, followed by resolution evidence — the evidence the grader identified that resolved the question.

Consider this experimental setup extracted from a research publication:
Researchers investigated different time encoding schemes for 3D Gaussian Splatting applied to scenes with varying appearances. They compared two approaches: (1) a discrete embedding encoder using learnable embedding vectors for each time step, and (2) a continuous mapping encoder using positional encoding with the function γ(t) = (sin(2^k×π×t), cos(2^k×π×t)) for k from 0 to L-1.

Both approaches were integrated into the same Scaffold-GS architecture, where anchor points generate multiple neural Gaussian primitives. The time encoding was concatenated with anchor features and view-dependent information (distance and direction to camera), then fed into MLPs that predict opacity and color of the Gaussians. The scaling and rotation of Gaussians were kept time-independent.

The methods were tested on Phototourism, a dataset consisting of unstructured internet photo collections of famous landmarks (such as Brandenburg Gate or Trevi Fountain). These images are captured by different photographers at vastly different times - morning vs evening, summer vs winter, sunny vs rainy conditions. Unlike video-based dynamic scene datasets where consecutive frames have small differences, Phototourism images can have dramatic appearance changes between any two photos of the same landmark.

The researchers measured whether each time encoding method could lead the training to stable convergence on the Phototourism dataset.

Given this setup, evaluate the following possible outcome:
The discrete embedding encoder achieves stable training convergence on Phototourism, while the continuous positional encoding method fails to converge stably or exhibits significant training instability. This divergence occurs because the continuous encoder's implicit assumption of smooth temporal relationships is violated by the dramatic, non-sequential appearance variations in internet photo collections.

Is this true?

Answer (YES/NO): YES